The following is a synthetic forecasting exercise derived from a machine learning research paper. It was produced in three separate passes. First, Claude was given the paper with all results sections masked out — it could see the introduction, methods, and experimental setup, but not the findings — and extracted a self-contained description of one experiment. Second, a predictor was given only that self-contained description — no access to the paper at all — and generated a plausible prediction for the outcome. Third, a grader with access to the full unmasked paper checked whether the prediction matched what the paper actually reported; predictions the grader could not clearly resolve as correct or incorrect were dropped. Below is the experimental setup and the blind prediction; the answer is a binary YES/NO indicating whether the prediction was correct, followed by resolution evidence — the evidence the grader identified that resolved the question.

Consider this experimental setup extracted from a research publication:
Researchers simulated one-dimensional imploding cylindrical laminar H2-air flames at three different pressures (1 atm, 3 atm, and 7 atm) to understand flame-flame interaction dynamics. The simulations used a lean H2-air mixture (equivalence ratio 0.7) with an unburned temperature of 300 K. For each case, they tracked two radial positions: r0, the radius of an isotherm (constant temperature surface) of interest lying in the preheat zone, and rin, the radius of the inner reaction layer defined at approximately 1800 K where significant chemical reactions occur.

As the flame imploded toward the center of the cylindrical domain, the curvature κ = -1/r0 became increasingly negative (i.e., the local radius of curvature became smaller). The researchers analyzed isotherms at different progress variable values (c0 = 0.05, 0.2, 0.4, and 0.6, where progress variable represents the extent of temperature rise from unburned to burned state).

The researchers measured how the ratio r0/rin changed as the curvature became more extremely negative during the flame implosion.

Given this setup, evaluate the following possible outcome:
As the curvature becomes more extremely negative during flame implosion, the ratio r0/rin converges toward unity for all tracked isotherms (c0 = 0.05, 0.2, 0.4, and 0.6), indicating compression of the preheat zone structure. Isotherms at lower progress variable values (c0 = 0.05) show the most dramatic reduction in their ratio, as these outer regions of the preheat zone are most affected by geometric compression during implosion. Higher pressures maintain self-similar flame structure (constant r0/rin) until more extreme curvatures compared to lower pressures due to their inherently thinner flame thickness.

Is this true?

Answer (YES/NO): NO